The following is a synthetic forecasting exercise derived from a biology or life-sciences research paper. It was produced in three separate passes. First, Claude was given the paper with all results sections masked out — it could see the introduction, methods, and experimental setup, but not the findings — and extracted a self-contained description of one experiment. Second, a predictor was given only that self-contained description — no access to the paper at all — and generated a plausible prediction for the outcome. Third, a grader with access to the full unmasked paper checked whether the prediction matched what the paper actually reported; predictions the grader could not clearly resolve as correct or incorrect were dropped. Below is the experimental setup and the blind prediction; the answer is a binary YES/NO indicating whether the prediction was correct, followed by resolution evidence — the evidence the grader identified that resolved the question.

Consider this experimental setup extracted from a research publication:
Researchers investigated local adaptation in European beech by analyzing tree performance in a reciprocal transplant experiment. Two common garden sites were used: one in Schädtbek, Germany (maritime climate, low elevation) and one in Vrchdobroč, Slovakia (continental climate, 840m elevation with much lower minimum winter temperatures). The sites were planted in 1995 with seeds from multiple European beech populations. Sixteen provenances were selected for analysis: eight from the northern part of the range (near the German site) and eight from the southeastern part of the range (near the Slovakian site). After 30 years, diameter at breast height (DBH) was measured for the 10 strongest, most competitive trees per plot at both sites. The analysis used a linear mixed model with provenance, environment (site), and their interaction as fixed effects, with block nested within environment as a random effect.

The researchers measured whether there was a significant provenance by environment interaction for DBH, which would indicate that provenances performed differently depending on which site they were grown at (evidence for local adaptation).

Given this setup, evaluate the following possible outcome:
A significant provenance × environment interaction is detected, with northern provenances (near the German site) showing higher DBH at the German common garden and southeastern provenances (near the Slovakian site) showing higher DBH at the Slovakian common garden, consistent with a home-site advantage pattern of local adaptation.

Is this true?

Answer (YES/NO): NO